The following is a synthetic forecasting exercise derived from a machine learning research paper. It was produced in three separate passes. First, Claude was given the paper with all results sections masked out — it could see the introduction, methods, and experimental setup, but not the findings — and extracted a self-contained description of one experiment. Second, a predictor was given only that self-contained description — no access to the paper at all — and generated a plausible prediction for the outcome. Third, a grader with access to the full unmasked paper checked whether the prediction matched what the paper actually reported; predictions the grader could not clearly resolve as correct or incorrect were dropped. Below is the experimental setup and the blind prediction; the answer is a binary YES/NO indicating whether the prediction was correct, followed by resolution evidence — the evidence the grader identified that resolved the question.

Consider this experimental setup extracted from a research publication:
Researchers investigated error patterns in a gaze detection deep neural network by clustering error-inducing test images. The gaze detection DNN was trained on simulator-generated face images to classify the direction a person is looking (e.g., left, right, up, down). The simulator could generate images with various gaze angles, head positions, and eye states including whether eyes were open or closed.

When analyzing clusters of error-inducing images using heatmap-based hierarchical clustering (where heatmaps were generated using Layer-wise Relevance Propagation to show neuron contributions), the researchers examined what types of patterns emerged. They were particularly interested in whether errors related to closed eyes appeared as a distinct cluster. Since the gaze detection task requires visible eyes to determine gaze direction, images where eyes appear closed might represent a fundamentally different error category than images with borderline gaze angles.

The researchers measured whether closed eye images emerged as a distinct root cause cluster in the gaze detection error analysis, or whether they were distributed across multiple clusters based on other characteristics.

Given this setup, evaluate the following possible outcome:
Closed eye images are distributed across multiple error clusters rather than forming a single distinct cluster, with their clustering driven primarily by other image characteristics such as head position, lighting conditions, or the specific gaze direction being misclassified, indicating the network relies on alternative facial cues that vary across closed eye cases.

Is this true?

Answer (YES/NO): NO